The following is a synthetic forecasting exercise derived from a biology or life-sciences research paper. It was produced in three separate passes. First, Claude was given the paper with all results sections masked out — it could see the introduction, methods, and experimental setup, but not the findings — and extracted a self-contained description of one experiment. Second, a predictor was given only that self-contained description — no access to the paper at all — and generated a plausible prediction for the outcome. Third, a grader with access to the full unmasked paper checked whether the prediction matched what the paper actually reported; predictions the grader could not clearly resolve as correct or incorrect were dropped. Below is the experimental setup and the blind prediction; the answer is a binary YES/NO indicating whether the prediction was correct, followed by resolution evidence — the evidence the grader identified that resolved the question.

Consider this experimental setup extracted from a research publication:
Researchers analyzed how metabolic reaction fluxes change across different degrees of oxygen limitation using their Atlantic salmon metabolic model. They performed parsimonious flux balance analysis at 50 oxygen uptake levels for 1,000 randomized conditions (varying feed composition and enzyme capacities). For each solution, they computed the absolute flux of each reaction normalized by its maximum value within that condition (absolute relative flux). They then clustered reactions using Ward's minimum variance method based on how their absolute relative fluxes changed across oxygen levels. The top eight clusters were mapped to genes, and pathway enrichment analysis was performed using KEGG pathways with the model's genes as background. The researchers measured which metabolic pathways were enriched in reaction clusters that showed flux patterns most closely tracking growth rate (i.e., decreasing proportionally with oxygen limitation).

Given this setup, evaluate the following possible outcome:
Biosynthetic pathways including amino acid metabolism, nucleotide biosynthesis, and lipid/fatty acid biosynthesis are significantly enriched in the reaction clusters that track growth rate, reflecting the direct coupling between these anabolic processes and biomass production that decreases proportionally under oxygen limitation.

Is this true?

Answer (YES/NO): NO